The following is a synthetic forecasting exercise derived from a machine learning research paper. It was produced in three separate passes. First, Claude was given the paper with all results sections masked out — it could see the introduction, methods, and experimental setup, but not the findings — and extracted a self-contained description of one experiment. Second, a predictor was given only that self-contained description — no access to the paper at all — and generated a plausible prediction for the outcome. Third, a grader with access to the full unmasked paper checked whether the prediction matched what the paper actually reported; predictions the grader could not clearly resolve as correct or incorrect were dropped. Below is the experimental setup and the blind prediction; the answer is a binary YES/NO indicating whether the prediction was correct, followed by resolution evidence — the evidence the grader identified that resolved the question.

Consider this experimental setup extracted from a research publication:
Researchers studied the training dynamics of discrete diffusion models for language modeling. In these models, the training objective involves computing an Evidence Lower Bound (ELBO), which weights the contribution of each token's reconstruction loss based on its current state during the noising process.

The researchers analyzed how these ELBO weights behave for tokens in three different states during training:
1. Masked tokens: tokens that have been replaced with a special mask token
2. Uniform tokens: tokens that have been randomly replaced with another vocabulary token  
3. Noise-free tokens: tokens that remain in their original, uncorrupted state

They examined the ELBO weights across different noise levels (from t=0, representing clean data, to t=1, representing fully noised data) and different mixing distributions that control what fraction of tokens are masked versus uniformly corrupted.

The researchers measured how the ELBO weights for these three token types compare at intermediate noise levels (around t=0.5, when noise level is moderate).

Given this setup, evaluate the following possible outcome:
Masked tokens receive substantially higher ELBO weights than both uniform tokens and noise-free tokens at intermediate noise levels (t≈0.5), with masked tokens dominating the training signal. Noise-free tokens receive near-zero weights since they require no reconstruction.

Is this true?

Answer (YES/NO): NO